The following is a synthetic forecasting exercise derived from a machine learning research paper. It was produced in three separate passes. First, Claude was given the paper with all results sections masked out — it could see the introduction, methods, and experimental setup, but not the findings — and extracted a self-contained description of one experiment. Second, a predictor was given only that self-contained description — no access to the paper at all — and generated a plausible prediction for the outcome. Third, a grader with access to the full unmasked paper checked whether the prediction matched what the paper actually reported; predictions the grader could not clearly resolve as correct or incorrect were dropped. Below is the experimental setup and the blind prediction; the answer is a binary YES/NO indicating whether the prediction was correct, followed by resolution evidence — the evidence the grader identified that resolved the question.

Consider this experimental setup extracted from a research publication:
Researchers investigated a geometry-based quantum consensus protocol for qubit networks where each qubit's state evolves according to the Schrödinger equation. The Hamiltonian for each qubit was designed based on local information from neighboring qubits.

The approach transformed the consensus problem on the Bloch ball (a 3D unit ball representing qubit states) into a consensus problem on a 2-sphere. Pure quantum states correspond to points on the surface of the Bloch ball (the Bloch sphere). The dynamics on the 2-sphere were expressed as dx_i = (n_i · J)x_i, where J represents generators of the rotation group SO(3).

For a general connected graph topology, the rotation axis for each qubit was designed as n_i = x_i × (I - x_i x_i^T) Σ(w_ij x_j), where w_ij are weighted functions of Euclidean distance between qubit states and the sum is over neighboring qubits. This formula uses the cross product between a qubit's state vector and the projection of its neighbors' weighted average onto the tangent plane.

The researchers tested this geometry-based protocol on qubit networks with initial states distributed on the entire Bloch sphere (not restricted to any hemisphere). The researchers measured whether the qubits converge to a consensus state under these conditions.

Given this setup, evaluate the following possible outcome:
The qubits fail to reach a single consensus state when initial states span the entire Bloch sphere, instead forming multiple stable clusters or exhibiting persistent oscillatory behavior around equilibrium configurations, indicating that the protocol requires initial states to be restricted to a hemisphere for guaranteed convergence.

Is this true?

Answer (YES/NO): YES